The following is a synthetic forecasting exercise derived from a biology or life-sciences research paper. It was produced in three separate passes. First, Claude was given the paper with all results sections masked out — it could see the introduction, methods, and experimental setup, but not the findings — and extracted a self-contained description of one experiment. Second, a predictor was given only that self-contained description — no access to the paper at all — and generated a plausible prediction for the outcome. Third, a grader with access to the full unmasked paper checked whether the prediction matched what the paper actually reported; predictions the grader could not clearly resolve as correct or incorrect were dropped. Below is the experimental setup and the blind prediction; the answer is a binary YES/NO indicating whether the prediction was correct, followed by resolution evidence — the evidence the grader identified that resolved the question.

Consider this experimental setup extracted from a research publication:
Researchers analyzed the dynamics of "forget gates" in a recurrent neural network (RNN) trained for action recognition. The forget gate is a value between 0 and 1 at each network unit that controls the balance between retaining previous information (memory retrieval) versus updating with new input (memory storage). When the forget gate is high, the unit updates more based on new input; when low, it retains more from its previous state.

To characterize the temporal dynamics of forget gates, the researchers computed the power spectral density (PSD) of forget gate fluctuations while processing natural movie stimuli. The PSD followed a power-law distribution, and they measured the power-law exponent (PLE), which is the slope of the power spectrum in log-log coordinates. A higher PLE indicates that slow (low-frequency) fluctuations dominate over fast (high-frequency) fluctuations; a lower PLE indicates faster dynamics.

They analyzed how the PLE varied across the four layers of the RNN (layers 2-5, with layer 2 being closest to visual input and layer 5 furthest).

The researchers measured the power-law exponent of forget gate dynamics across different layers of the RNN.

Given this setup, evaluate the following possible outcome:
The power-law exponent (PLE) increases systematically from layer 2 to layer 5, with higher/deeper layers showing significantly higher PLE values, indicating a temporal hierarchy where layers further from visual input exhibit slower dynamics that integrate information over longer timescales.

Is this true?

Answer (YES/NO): YES